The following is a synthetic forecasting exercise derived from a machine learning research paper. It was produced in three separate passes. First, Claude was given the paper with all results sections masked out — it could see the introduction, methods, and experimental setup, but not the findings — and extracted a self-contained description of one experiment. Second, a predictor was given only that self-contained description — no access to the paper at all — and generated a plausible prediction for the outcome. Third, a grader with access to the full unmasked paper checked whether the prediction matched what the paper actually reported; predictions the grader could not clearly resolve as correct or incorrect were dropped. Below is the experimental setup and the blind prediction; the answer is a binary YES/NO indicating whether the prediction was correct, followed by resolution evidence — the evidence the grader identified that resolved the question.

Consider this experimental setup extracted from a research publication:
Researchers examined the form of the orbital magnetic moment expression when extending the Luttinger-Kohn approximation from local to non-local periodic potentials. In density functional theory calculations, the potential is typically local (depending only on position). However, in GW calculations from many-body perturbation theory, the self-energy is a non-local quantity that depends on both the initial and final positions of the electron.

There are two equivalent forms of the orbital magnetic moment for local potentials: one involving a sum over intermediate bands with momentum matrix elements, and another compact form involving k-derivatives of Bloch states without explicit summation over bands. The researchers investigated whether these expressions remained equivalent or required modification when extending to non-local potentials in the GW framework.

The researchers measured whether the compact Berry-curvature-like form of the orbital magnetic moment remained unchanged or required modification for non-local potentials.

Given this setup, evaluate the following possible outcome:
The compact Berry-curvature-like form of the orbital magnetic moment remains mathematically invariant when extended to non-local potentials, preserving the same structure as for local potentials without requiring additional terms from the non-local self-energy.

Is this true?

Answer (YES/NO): YES